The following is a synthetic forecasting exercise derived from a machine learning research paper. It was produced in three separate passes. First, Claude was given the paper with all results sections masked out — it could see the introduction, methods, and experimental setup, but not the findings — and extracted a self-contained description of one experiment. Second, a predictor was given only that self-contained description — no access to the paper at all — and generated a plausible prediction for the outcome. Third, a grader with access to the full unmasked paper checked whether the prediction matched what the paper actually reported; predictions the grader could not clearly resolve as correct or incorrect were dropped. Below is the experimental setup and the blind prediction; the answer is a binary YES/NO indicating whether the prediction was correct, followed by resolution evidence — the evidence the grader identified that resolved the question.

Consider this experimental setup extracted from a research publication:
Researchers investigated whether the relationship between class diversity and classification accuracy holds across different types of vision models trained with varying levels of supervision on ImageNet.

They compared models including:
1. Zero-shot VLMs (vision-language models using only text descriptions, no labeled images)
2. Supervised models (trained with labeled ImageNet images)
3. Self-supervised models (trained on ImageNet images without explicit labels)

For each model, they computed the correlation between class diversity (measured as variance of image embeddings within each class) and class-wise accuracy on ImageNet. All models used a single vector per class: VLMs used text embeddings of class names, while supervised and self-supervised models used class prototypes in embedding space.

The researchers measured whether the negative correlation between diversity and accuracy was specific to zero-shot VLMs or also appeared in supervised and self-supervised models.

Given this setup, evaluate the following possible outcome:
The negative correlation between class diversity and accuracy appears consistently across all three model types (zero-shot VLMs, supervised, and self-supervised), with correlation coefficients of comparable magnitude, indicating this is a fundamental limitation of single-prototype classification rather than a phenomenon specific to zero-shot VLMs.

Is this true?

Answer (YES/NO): YES